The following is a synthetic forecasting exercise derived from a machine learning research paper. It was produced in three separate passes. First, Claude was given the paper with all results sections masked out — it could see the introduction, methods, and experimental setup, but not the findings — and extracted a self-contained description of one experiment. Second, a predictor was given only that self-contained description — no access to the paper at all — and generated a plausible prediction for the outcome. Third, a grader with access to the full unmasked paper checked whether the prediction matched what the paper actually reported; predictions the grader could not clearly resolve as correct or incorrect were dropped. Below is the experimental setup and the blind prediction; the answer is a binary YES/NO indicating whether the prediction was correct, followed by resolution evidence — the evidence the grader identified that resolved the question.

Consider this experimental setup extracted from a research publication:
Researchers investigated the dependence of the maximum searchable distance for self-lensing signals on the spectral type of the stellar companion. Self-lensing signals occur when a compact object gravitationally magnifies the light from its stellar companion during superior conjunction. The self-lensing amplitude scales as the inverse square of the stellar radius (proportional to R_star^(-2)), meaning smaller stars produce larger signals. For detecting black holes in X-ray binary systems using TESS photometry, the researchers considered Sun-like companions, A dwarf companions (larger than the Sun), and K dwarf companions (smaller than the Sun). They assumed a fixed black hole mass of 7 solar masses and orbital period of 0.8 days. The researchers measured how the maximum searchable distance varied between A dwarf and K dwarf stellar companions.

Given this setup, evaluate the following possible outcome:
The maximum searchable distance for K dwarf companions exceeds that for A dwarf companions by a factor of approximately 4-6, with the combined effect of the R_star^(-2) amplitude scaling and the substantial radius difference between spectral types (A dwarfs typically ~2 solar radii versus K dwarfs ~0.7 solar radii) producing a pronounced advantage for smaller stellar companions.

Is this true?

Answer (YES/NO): YES